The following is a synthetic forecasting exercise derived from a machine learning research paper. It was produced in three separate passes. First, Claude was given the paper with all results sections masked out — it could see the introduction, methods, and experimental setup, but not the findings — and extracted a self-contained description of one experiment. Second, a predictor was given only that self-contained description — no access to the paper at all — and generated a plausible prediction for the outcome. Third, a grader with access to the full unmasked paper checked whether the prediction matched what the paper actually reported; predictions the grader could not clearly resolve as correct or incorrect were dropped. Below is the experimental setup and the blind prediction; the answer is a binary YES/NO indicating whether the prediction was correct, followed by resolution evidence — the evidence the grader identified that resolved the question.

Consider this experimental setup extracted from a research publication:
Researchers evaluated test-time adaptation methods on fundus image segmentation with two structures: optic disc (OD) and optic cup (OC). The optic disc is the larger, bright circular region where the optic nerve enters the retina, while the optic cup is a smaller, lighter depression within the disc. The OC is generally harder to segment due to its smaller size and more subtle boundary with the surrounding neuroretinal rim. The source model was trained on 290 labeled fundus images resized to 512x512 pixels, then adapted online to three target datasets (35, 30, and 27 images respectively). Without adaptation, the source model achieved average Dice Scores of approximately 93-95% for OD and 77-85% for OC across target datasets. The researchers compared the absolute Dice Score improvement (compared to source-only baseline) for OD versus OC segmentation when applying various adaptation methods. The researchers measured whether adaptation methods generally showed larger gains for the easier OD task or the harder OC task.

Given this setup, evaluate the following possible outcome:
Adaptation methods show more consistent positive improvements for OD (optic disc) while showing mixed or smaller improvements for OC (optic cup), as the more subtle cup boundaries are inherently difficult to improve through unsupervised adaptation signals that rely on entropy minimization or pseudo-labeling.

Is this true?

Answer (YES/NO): YES